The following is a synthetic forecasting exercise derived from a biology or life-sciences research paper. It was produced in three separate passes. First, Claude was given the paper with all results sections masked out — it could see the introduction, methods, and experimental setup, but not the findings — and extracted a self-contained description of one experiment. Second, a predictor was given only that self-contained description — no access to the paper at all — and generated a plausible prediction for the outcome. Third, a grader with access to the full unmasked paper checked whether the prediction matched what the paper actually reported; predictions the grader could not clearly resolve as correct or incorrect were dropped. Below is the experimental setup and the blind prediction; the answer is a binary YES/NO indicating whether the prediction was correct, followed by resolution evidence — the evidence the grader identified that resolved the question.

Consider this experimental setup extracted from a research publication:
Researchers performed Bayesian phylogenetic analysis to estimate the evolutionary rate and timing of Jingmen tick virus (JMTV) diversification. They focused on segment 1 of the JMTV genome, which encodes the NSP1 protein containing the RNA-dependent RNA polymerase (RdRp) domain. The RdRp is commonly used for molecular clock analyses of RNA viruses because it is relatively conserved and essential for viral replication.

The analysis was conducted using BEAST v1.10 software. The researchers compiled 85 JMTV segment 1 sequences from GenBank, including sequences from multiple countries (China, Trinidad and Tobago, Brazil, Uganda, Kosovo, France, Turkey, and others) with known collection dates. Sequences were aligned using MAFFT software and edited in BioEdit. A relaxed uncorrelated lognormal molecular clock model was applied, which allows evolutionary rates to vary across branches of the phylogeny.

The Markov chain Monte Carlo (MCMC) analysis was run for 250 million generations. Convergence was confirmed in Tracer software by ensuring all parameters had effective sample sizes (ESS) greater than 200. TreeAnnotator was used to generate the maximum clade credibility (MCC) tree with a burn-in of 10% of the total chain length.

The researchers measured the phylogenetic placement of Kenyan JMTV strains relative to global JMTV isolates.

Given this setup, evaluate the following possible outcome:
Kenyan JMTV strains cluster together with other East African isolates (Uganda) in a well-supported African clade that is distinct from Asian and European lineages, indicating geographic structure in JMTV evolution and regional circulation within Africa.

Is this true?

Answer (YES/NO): NO